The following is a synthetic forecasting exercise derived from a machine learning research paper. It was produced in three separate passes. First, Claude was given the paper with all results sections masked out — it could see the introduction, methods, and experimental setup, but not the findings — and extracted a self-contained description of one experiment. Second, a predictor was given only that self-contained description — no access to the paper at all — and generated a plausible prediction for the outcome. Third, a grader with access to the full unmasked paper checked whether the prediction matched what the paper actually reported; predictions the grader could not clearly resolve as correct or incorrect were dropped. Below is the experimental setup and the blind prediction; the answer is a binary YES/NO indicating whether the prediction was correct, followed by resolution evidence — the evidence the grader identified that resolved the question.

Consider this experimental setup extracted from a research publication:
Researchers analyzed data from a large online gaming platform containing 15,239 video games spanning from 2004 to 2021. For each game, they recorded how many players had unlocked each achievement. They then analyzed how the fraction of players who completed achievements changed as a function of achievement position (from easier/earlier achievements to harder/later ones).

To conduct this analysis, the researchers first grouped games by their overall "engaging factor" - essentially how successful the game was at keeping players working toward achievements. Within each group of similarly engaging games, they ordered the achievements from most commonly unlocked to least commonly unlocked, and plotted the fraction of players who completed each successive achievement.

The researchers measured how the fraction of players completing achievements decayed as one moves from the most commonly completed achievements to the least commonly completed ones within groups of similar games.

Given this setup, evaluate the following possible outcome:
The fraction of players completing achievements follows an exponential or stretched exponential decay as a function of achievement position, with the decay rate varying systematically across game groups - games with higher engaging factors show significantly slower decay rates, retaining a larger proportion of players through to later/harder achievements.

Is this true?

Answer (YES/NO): YES